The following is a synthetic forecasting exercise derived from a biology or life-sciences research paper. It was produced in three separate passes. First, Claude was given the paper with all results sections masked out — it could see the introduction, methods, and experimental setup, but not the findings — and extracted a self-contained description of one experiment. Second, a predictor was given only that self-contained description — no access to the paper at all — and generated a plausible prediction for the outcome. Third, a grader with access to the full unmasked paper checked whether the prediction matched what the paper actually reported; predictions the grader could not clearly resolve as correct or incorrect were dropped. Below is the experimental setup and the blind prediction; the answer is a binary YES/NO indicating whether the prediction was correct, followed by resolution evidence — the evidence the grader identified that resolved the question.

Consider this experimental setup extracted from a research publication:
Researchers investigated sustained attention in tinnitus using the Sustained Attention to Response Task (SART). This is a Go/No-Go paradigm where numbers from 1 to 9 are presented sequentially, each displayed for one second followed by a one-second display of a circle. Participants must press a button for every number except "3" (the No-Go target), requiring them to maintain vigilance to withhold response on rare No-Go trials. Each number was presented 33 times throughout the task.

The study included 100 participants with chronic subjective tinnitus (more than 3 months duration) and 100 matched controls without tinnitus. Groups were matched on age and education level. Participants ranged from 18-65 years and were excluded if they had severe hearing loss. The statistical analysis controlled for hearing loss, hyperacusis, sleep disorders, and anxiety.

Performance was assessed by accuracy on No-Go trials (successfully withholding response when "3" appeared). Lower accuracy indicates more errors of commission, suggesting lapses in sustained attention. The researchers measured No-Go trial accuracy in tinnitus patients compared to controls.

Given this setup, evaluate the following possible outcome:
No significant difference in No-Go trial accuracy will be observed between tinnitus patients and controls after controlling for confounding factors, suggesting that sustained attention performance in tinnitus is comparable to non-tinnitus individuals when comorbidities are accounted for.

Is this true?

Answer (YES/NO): YES